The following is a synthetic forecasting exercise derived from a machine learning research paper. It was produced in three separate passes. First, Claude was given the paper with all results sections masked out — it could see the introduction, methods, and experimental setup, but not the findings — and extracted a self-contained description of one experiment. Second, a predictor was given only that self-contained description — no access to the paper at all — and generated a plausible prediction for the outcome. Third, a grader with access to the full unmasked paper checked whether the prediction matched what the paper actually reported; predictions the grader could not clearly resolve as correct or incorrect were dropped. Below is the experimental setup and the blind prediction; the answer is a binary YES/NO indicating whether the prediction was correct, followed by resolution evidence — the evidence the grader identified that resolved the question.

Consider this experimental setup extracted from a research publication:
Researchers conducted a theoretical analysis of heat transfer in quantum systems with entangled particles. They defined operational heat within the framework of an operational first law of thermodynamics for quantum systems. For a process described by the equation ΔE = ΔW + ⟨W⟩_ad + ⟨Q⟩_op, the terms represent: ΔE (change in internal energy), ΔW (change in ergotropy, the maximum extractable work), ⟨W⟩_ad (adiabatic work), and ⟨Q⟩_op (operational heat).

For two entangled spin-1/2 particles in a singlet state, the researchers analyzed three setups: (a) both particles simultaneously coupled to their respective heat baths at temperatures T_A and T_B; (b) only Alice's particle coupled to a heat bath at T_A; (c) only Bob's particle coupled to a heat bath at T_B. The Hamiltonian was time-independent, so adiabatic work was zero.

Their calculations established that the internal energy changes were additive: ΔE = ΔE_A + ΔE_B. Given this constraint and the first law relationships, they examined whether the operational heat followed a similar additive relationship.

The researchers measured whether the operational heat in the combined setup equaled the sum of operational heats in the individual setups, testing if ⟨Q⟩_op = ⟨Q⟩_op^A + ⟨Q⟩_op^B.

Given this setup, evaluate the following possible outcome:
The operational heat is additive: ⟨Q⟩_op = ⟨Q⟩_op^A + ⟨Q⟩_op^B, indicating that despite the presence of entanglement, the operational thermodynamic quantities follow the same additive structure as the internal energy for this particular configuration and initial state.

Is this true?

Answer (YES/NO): NO